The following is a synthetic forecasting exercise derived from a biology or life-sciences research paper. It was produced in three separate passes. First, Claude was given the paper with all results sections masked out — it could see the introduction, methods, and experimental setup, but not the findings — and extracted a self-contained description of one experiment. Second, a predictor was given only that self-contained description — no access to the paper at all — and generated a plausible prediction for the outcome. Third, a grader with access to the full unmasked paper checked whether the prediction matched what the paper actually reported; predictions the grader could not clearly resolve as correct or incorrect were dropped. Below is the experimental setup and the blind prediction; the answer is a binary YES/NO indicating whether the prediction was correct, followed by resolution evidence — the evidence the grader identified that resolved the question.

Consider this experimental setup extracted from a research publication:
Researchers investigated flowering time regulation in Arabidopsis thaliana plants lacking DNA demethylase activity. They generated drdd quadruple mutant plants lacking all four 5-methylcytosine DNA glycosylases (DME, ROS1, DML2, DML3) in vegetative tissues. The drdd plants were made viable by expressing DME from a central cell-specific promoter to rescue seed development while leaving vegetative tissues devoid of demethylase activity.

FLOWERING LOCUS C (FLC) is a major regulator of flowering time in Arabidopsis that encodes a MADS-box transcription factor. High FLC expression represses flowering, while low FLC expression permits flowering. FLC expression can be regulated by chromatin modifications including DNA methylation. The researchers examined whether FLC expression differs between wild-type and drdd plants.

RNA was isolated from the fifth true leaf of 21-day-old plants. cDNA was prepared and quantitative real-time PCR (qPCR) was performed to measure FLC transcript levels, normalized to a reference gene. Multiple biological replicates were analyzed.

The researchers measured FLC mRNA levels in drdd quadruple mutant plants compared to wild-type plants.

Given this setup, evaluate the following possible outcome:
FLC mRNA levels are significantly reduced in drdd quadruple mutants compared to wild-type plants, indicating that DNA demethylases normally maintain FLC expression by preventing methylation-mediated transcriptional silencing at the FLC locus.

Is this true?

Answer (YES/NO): YES